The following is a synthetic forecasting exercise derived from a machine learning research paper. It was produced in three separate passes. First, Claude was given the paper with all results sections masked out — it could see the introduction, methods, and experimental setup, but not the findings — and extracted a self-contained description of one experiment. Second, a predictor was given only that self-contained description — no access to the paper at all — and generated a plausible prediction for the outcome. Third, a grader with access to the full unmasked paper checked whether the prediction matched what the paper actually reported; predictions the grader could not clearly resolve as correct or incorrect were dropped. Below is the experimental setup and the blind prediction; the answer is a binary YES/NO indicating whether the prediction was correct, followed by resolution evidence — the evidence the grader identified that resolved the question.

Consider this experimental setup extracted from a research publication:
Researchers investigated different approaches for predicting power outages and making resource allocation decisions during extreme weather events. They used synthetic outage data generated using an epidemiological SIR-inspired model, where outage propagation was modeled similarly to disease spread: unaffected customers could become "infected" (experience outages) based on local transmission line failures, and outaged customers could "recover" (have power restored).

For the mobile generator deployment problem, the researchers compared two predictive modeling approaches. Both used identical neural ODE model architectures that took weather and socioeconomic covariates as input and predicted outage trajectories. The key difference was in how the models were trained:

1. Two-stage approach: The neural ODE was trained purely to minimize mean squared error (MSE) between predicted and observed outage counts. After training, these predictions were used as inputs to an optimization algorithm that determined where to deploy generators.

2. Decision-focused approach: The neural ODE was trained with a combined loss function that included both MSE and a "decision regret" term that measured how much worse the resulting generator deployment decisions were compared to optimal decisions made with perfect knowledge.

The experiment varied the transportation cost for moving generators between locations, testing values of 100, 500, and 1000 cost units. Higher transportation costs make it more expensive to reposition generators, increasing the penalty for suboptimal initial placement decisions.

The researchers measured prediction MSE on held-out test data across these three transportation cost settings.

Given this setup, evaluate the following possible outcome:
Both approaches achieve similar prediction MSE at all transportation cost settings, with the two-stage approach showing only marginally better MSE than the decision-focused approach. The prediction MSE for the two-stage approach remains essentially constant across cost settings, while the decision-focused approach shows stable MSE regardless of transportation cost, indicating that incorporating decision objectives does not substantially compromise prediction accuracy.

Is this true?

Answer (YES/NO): NO